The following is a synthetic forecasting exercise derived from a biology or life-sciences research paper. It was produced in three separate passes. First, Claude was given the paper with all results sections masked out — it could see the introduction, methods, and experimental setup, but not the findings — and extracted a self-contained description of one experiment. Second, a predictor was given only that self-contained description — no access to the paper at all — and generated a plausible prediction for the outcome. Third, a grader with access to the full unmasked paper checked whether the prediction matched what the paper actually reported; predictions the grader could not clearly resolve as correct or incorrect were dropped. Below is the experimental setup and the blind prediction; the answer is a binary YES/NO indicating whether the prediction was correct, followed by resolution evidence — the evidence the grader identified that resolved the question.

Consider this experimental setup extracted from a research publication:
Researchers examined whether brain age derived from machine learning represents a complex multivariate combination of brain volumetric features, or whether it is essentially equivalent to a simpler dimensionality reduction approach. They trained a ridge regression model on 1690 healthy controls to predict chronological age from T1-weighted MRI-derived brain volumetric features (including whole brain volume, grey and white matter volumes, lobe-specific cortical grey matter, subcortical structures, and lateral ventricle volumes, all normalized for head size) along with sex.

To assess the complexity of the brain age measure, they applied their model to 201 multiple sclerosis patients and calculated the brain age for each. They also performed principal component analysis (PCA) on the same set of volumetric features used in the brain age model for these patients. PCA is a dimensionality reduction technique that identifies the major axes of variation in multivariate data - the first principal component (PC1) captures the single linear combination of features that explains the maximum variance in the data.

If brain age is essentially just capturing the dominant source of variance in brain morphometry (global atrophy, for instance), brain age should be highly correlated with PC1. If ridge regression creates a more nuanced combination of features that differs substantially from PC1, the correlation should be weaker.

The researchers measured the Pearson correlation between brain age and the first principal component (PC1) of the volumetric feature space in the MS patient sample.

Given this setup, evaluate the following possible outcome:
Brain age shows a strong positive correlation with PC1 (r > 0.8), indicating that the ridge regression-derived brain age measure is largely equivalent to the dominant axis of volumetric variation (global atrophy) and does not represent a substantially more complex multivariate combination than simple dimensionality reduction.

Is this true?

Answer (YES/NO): YES